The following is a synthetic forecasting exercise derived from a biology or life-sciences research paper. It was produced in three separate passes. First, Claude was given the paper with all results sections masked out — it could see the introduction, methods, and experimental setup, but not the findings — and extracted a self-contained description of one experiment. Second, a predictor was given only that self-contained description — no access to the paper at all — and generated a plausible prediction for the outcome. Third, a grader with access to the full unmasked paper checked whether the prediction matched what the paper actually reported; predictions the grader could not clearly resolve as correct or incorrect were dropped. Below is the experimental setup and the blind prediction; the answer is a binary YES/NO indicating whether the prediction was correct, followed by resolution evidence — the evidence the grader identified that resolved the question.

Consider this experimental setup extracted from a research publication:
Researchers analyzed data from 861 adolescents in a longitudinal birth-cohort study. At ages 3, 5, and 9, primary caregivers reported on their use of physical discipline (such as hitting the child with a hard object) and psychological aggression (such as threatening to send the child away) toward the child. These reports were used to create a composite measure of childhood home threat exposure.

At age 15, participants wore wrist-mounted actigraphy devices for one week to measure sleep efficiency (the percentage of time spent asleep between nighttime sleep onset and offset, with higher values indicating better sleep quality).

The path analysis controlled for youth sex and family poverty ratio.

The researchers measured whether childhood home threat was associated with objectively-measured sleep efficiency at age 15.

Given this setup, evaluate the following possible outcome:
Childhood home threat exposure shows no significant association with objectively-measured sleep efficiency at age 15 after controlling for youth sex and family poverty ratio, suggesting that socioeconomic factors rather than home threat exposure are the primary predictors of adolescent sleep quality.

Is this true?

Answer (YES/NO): NO